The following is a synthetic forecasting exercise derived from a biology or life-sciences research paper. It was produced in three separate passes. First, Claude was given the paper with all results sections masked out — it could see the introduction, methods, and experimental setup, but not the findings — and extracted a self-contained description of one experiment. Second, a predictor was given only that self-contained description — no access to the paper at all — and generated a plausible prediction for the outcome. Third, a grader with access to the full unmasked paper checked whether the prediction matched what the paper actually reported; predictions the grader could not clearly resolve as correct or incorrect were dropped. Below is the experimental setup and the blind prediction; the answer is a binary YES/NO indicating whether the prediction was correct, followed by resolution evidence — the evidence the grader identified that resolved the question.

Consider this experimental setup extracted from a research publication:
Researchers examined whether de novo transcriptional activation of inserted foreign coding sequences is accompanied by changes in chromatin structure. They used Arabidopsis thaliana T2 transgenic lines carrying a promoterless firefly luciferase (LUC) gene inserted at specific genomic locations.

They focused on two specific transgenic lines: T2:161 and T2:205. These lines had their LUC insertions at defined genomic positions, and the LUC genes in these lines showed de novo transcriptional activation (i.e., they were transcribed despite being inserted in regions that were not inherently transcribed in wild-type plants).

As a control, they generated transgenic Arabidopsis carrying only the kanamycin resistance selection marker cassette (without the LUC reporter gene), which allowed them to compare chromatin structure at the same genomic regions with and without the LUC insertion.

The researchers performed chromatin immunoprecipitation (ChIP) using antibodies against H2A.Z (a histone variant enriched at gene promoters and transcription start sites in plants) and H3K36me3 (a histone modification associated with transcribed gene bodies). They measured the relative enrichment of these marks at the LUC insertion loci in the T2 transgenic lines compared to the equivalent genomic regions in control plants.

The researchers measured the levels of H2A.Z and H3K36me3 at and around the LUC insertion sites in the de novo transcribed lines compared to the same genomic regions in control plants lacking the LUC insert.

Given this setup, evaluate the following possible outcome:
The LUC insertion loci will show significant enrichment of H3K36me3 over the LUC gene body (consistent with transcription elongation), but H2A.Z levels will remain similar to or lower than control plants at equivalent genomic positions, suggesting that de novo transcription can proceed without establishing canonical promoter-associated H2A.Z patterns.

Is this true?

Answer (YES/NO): NO